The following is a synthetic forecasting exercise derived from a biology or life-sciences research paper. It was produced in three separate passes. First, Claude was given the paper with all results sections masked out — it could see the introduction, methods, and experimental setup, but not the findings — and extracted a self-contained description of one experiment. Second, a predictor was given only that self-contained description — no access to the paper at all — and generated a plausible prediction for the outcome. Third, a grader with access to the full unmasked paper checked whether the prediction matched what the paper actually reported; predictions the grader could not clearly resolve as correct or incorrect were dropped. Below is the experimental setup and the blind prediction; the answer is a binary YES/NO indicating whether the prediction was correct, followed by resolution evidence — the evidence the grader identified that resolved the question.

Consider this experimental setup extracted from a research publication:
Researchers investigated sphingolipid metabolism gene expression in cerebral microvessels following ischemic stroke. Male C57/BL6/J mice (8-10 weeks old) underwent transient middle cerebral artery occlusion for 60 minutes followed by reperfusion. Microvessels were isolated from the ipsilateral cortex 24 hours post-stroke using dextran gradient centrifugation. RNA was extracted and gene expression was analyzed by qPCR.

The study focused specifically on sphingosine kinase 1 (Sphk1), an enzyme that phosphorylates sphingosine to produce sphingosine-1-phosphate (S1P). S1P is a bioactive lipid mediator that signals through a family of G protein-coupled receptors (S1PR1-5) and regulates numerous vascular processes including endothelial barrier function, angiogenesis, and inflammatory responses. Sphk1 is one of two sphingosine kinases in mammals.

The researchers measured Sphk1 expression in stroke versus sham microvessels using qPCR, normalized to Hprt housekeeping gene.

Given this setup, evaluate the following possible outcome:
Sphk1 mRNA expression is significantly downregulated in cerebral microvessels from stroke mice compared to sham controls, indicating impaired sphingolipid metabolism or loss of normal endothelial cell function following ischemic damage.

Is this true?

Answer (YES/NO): NO